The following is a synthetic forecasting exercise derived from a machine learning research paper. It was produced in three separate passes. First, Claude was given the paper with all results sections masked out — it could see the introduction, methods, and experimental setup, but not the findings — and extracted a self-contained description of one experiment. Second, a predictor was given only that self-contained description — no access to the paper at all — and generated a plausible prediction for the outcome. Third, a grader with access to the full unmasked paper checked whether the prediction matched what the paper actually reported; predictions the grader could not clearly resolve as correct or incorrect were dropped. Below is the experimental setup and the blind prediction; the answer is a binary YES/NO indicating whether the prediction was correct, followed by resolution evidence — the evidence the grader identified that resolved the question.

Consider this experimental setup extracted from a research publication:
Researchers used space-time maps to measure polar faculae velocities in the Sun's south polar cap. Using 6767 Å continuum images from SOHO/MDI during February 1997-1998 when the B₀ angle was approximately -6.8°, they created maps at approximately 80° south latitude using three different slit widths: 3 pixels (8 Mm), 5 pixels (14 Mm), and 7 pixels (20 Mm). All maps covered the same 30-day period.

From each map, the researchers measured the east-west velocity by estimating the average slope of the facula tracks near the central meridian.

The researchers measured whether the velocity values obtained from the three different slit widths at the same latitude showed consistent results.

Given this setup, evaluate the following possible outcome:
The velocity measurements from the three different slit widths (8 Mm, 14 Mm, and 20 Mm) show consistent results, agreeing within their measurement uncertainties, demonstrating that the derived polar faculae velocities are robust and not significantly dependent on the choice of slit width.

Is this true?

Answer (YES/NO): YES